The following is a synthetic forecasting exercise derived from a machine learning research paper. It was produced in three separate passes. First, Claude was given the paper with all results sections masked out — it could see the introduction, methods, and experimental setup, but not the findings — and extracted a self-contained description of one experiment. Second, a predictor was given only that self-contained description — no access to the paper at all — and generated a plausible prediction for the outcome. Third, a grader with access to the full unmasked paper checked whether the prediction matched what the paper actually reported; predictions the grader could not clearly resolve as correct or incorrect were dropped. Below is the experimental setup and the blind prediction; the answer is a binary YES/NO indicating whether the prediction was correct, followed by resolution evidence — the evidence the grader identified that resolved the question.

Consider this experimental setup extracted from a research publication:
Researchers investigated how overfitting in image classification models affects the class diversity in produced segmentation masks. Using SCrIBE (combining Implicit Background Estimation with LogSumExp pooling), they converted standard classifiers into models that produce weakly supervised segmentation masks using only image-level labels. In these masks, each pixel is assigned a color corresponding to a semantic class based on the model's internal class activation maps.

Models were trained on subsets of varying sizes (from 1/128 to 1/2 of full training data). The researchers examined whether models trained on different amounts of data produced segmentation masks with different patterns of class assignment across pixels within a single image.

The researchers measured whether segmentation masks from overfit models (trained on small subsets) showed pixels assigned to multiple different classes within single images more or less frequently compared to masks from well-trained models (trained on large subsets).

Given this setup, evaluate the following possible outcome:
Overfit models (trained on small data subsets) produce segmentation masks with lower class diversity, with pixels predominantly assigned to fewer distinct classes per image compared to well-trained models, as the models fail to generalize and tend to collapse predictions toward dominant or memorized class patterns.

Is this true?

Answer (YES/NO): NO